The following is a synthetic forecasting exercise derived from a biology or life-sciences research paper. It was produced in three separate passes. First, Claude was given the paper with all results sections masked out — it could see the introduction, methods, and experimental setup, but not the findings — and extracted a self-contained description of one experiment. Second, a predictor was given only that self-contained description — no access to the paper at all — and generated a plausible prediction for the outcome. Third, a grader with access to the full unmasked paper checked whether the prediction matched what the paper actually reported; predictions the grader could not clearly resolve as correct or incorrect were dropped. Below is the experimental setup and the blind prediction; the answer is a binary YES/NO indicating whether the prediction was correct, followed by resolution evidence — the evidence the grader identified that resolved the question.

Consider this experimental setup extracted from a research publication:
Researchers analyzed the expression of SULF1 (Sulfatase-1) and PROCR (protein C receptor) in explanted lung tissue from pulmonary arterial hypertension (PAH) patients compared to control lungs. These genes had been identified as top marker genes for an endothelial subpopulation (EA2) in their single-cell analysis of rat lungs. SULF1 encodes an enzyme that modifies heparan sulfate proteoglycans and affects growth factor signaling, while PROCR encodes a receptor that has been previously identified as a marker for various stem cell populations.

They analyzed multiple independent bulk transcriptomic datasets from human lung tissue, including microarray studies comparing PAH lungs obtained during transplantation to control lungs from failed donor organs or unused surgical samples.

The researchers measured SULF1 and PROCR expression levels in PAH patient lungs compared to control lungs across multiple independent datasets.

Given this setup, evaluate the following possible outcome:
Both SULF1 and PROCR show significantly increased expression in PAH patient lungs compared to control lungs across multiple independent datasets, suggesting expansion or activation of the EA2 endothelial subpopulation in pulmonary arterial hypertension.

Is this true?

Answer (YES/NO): YES